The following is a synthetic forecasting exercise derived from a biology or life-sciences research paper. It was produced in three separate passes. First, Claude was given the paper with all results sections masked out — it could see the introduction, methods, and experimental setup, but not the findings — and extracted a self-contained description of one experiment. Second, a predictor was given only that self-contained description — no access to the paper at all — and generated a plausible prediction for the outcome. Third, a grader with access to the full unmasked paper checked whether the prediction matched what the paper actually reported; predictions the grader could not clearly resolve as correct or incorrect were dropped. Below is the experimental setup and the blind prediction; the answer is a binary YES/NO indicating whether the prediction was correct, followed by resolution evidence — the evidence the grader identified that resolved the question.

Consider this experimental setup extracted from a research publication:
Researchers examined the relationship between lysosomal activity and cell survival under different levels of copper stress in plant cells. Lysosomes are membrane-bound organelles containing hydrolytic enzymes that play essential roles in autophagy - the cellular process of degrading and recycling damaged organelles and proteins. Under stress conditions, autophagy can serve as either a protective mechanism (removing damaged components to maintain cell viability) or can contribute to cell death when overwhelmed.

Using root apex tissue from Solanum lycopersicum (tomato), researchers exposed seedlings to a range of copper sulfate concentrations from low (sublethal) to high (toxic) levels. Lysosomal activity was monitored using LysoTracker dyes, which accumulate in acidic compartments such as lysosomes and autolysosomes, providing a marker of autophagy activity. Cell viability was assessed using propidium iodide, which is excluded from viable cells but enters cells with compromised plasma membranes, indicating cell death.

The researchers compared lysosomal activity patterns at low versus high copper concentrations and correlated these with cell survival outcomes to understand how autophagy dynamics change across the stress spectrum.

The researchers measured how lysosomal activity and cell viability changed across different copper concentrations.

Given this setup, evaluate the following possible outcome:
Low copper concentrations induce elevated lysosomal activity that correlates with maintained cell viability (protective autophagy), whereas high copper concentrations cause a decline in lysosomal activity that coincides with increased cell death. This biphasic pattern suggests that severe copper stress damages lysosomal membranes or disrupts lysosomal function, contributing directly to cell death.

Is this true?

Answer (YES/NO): NO